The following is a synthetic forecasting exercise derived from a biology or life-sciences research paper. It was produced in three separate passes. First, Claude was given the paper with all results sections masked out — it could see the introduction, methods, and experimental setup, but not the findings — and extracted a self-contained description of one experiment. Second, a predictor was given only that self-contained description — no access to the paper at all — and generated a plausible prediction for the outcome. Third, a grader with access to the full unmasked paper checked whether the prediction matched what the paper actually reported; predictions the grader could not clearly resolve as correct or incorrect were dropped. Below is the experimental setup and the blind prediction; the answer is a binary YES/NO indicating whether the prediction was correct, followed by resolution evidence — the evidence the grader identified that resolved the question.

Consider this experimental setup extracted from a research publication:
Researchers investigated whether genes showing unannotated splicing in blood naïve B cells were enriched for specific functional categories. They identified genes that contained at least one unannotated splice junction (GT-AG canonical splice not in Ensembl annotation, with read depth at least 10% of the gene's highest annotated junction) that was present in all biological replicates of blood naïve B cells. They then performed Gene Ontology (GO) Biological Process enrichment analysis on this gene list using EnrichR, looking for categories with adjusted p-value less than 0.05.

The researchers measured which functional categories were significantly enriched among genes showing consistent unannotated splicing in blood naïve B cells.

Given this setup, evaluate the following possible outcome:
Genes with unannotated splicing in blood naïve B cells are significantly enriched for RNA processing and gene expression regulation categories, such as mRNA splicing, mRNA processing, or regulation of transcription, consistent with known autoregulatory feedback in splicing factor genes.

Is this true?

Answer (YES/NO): NO